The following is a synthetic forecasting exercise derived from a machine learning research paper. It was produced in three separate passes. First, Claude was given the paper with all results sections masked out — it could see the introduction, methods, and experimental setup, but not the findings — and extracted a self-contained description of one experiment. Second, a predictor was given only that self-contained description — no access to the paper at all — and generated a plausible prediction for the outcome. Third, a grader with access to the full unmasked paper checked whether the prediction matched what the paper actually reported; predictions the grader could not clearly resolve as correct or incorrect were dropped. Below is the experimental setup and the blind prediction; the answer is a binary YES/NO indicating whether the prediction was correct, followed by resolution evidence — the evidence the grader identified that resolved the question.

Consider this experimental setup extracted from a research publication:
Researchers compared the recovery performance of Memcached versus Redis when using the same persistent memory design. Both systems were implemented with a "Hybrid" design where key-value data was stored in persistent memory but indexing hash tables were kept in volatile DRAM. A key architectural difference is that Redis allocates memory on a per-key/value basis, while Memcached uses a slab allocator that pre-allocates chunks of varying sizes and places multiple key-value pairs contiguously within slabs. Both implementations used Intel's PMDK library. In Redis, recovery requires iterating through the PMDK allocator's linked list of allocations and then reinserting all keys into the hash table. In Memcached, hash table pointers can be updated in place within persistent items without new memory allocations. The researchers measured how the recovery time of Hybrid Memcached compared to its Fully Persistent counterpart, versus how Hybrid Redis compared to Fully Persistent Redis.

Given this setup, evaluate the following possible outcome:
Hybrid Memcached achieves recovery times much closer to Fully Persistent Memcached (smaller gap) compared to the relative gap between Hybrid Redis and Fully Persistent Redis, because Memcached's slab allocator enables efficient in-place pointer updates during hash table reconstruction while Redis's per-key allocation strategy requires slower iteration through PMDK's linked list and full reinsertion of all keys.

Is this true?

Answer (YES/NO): YES